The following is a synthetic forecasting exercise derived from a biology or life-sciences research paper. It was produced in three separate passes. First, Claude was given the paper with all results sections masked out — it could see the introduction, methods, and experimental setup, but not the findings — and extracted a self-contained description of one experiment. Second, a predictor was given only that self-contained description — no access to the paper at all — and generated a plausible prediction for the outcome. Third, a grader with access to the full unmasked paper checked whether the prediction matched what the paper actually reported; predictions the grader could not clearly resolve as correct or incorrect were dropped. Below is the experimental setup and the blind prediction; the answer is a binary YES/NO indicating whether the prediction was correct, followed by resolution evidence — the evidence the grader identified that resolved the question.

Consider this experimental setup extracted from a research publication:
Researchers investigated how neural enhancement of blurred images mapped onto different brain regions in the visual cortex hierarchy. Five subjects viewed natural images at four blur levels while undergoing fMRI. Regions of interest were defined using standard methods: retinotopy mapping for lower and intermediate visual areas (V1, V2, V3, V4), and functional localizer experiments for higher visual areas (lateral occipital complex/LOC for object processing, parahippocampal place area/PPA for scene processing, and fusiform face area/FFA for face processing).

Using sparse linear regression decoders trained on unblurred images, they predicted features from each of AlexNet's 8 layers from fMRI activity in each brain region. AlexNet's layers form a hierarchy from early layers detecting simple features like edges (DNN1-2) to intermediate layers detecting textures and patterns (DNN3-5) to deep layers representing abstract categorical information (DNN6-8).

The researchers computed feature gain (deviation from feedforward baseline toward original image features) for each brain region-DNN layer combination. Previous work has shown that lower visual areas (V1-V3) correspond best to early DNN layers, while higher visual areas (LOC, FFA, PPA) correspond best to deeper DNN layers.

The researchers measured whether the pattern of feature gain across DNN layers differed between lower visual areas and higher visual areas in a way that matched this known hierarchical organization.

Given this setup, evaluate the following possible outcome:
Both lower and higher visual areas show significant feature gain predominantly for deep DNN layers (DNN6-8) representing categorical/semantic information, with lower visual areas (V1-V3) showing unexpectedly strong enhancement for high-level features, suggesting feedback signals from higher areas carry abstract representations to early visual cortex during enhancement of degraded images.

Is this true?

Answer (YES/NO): NO